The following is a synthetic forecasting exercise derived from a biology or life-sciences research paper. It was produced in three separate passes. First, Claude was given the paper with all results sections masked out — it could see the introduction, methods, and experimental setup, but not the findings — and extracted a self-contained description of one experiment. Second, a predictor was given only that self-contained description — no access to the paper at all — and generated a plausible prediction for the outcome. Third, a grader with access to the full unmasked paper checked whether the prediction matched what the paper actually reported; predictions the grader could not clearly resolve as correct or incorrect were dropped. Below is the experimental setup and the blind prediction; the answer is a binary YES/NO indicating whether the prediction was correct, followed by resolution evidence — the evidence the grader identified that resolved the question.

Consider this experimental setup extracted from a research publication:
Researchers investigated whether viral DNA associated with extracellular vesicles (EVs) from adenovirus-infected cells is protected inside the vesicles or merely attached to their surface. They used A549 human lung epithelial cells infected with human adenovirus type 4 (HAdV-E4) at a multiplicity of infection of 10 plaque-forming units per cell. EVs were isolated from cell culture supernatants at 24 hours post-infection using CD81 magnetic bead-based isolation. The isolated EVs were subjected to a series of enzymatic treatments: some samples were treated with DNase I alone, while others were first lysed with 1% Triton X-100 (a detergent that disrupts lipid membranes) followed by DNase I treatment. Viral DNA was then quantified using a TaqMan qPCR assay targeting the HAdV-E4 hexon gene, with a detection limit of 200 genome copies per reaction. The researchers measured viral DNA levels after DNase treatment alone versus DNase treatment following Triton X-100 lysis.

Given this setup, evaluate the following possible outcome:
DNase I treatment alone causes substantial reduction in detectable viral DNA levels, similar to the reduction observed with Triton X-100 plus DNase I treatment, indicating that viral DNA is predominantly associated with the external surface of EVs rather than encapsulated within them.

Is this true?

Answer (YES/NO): NO